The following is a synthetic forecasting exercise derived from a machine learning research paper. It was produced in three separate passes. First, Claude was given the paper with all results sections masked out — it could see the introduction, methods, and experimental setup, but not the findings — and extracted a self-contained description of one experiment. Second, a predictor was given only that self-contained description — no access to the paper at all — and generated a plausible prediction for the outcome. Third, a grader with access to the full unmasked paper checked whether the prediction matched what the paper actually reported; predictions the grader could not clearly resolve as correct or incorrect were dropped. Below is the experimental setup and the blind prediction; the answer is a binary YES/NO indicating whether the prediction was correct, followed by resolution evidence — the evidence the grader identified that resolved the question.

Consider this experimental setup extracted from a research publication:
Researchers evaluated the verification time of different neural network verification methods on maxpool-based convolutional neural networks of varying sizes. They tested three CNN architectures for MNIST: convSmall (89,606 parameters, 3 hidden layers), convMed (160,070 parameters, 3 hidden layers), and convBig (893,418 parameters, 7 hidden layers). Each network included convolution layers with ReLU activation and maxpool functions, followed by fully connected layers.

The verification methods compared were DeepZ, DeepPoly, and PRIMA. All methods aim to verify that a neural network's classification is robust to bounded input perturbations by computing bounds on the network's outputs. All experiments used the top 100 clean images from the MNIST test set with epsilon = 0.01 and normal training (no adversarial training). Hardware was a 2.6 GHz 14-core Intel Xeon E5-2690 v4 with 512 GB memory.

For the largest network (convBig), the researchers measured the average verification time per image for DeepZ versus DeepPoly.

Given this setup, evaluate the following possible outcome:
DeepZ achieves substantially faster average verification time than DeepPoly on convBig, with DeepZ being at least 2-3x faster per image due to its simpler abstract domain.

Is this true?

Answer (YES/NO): YES